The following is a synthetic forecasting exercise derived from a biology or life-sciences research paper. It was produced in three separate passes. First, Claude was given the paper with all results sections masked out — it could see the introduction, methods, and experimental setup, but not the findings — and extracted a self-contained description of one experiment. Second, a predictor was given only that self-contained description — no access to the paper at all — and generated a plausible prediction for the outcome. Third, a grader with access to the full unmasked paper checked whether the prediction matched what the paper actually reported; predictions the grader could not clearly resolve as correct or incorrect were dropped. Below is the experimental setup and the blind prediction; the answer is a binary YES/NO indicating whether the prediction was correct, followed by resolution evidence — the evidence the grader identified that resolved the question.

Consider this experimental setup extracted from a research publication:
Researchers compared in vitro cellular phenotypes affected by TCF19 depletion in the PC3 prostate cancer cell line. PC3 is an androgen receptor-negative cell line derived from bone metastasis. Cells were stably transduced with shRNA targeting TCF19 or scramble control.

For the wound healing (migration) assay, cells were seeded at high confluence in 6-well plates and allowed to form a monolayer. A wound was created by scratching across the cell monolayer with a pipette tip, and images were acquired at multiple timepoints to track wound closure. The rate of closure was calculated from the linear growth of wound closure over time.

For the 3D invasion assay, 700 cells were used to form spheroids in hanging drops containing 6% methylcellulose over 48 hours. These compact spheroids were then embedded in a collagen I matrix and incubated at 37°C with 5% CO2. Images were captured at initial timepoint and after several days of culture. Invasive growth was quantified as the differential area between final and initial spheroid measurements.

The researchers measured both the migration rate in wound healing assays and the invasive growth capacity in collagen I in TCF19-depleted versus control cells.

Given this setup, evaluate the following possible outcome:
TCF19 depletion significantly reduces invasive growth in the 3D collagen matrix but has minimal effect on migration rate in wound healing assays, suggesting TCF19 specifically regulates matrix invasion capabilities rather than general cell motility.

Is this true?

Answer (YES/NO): NO